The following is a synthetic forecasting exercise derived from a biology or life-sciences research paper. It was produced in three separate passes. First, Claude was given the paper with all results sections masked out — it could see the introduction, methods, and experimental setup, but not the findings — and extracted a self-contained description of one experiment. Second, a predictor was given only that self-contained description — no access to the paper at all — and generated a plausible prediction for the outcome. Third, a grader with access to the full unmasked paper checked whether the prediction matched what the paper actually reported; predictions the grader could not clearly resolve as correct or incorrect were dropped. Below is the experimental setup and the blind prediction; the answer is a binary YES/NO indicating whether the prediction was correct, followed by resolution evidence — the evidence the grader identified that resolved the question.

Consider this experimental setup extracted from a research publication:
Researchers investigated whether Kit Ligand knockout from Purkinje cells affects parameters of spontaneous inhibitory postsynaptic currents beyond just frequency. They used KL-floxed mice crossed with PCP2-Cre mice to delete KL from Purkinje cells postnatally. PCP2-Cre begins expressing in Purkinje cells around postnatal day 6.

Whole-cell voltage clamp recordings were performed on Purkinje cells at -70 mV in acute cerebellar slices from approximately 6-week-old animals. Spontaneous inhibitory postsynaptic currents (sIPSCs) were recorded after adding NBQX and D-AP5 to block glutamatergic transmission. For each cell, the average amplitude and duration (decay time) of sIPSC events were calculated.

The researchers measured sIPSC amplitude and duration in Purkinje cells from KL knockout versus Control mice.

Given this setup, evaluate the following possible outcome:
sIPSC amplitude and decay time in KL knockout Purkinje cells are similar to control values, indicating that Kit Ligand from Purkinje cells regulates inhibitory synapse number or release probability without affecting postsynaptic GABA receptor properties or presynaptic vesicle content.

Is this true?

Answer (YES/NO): NO